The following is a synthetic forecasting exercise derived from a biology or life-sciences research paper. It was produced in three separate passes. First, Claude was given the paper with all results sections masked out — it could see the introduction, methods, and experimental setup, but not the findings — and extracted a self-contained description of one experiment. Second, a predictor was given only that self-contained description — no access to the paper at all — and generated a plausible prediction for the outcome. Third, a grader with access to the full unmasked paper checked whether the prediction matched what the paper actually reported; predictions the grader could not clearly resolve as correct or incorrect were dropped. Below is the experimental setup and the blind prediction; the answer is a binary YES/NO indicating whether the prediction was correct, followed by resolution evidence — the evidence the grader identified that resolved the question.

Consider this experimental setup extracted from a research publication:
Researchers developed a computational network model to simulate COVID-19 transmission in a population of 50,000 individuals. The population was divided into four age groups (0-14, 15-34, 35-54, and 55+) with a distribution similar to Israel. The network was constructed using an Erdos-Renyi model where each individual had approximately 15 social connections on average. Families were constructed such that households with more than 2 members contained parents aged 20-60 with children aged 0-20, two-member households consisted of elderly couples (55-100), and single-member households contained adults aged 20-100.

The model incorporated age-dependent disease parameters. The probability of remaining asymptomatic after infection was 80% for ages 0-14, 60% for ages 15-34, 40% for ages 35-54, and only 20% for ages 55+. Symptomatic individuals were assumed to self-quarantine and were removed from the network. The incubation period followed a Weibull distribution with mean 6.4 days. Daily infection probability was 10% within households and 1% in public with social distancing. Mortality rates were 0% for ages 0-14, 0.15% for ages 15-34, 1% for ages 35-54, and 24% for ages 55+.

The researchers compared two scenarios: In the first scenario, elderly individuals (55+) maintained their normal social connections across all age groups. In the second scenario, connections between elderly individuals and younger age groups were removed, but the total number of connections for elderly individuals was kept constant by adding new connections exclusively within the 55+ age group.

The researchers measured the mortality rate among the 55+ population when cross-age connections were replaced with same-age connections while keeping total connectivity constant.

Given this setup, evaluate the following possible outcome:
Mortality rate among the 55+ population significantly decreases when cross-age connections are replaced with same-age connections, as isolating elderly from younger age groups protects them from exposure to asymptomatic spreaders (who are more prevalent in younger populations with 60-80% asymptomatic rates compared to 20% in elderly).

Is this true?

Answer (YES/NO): YES